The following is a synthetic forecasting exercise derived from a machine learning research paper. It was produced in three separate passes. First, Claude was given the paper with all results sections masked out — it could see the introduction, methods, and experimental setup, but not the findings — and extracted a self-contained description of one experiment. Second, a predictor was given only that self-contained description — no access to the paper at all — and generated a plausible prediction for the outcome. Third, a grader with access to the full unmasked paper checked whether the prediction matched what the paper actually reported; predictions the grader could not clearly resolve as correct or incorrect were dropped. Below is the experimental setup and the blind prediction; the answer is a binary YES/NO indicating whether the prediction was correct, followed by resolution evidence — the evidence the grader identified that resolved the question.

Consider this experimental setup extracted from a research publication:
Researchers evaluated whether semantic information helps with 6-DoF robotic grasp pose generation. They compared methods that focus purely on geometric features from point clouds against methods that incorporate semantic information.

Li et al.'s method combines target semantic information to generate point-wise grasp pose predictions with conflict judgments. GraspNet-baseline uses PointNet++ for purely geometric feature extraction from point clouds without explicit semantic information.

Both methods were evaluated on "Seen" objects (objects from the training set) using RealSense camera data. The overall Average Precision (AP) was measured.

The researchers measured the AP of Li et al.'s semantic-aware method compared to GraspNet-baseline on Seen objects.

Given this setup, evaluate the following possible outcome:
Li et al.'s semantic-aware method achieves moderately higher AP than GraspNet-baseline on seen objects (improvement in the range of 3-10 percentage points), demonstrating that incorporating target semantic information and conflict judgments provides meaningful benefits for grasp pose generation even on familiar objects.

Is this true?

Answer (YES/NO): YES